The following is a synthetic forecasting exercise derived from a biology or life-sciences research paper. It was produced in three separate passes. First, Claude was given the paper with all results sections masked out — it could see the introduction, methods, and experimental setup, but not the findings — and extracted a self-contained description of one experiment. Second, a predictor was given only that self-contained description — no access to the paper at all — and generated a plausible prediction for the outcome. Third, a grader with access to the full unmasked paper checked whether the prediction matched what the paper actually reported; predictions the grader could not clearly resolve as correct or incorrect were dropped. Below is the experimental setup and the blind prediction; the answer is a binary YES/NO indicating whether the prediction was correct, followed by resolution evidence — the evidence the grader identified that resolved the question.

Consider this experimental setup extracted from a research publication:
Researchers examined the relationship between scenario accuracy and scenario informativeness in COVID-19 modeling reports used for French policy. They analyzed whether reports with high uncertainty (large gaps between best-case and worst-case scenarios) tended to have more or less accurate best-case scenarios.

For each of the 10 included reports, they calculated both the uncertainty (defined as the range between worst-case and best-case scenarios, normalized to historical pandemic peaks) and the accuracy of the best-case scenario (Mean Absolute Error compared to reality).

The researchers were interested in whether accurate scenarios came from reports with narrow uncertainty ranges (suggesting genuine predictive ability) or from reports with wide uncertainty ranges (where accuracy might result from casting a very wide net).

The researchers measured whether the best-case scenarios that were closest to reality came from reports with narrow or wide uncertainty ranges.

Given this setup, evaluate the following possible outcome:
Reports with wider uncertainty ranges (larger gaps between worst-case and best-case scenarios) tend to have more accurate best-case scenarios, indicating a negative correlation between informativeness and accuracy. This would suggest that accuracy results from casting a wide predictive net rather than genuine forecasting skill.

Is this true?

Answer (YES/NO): YES